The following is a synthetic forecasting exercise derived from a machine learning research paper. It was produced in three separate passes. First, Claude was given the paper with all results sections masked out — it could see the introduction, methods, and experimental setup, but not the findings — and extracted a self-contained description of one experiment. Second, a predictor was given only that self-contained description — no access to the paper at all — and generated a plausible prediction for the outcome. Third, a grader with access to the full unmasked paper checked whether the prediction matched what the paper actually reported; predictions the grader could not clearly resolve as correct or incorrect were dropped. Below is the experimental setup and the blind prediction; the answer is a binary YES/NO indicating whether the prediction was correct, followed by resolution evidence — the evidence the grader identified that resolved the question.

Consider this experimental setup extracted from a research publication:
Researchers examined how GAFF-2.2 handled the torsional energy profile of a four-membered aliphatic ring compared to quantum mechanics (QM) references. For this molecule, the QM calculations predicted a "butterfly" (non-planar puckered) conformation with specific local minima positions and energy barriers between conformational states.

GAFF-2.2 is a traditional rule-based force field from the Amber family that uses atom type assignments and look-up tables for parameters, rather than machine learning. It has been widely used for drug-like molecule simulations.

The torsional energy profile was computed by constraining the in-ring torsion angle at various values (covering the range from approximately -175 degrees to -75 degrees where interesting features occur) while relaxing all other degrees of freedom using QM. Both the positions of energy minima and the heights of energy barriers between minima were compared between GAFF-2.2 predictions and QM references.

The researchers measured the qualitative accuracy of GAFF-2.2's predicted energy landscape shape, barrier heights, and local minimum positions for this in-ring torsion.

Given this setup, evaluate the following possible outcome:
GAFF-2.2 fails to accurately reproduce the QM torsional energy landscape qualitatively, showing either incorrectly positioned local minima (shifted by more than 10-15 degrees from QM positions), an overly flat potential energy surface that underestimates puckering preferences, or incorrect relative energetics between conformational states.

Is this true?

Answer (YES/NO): NO